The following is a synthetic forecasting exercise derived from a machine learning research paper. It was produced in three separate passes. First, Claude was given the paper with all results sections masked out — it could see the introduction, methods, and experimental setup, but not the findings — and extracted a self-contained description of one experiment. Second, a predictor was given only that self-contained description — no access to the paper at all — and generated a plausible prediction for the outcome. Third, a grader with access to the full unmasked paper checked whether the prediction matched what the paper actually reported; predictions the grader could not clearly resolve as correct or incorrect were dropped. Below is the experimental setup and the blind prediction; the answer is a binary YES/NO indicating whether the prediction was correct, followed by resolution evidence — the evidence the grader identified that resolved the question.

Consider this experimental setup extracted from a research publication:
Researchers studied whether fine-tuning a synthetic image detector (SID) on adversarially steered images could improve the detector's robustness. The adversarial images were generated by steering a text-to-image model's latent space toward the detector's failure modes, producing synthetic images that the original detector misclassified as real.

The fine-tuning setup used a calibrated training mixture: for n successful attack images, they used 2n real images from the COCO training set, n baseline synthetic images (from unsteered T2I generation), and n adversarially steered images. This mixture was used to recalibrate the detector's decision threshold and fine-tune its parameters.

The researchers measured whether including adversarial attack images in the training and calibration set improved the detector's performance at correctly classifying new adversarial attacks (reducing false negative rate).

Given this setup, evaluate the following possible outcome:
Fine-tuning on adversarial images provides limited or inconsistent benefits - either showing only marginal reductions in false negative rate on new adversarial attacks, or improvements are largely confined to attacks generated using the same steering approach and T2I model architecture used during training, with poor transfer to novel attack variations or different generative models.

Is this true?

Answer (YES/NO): NO